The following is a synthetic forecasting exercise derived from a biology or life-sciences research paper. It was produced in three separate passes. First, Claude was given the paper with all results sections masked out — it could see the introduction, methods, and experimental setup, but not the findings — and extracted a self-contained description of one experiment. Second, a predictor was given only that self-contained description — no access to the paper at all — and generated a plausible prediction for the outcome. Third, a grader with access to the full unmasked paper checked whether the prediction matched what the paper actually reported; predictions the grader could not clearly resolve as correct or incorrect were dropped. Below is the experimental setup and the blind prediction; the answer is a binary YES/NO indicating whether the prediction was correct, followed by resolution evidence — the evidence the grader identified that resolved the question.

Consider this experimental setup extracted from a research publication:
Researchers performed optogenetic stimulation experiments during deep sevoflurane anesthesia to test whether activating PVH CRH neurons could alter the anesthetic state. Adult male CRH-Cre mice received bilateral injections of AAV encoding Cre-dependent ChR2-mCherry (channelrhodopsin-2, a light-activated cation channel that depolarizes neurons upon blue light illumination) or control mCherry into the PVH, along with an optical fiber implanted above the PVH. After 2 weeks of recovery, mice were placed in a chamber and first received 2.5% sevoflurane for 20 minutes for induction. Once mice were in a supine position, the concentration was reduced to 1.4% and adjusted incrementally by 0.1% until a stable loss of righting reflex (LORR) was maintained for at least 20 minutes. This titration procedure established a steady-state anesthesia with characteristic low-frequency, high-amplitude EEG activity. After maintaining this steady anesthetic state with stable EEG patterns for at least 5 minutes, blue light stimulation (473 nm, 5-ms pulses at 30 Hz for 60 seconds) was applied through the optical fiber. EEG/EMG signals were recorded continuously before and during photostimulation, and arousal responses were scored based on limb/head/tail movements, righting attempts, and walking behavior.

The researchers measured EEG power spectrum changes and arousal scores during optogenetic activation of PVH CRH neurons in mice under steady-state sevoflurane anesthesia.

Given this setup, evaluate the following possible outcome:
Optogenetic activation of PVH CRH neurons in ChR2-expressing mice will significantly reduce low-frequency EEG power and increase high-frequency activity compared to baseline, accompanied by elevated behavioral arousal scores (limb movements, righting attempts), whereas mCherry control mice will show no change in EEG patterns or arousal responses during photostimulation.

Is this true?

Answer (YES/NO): YES